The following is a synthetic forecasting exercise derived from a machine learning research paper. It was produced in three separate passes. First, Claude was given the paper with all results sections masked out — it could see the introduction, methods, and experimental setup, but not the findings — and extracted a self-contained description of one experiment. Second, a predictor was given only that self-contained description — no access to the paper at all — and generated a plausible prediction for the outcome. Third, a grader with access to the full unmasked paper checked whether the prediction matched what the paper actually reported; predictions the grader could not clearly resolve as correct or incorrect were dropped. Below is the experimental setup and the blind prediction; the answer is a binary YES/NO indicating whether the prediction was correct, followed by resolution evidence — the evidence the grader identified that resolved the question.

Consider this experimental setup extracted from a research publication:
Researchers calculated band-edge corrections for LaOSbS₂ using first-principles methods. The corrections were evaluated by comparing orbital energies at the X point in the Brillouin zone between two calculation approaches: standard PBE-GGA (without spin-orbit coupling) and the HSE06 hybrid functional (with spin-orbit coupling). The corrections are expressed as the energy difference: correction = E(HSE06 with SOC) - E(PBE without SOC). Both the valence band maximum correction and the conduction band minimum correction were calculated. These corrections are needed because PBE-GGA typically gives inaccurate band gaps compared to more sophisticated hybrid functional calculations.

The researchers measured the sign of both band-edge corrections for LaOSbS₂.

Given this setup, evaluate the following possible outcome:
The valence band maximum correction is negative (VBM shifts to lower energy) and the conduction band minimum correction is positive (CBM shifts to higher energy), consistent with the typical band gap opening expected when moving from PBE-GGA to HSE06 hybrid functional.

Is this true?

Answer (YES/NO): NO